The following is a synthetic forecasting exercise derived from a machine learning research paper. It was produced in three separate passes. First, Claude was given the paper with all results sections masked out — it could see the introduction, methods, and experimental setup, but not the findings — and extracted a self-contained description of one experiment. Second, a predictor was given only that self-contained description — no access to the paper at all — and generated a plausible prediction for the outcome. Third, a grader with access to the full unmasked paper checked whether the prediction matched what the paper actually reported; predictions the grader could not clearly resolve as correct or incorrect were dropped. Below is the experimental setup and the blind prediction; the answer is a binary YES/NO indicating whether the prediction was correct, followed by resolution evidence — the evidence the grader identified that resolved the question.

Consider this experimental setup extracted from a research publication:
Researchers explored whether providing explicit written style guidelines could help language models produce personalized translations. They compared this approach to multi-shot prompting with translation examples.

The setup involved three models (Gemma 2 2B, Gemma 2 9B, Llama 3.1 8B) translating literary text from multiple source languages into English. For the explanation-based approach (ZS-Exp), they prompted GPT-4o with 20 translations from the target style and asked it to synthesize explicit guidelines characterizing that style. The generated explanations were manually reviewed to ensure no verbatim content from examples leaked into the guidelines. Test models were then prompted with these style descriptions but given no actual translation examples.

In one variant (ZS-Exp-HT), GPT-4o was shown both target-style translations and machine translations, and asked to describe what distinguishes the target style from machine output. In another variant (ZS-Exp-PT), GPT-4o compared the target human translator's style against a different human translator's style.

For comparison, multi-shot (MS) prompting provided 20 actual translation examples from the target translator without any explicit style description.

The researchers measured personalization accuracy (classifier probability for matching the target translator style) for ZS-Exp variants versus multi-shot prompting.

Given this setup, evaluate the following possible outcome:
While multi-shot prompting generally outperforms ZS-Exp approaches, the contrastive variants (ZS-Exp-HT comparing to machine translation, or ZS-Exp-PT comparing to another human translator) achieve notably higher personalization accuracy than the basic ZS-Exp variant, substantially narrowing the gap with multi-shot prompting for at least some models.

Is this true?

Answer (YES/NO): NO